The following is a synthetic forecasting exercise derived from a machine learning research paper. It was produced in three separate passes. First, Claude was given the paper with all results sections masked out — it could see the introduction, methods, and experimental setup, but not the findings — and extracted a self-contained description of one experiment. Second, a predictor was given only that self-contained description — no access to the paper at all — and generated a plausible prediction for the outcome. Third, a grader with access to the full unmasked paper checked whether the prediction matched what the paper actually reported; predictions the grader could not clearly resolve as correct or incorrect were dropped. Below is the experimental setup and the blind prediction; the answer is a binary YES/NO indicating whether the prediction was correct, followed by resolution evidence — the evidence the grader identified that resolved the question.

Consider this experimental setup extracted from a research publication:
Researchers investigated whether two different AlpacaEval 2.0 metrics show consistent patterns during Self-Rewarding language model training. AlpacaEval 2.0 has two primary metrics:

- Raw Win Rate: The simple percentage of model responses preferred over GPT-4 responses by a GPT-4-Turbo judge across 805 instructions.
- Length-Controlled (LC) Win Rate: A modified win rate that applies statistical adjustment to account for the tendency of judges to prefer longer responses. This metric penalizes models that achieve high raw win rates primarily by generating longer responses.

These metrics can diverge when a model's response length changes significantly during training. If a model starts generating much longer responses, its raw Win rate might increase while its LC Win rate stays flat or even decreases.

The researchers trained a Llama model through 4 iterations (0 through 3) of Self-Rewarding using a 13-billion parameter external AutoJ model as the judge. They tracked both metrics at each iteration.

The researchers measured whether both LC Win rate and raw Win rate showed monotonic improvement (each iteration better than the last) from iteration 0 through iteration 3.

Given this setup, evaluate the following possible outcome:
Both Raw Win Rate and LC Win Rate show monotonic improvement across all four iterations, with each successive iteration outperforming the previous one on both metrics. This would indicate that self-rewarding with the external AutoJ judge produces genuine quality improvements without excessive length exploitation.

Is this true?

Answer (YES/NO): NO